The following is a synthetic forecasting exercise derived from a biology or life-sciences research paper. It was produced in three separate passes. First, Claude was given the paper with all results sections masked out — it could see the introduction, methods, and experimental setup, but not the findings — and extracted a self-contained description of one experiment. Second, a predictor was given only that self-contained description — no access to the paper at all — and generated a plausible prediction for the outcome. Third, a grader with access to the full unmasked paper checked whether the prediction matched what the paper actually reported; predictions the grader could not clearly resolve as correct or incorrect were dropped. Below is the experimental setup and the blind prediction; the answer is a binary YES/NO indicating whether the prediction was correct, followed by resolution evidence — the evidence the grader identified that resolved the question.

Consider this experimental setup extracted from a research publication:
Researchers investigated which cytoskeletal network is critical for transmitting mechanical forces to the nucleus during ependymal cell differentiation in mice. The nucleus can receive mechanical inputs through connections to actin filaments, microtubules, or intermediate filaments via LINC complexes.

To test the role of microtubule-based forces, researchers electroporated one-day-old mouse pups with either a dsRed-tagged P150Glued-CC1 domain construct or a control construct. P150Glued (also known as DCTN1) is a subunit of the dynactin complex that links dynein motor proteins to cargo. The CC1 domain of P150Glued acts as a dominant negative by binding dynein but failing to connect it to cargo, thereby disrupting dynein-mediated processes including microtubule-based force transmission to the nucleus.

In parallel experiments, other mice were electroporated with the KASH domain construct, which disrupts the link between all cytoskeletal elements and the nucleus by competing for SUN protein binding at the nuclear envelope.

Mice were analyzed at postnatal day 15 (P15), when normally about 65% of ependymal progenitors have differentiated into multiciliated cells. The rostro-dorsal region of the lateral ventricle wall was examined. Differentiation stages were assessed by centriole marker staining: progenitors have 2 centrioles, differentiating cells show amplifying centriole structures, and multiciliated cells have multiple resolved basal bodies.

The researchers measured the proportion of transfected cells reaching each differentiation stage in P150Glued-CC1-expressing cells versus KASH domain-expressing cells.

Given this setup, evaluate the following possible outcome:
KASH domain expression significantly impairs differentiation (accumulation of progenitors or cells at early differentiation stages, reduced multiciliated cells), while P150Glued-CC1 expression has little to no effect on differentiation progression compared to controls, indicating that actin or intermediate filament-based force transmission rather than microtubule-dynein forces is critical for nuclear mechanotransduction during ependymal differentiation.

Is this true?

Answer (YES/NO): YES